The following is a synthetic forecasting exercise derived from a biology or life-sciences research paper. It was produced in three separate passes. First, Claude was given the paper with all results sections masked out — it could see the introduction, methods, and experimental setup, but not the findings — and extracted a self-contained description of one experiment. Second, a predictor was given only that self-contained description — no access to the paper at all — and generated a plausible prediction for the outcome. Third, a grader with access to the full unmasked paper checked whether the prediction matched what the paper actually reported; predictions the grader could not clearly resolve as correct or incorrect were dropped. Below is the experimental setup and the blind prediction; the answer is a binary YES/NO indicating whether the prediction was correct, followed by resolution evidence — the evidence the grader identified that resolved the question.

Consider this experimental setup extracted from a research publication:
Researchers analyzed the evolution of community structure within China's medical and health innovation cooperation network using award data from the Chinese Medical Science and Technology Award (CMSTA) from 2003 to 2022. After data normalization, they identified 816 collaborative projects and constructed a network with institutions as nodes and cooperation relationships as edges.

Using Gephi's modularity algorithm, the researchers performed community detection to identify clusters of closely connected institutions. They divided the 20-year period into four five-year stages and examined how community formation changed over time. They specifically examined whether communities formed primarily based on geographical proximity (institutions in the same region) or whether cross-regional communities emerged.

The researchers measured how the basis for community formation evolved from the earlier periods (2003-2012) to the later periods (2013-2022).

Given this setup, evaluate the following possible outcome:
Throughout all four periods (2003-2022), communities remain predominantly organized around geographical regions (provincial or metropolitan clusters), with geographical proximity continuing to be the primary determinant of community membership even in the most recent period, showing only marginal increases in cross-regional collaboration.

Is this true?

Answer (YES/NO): NO